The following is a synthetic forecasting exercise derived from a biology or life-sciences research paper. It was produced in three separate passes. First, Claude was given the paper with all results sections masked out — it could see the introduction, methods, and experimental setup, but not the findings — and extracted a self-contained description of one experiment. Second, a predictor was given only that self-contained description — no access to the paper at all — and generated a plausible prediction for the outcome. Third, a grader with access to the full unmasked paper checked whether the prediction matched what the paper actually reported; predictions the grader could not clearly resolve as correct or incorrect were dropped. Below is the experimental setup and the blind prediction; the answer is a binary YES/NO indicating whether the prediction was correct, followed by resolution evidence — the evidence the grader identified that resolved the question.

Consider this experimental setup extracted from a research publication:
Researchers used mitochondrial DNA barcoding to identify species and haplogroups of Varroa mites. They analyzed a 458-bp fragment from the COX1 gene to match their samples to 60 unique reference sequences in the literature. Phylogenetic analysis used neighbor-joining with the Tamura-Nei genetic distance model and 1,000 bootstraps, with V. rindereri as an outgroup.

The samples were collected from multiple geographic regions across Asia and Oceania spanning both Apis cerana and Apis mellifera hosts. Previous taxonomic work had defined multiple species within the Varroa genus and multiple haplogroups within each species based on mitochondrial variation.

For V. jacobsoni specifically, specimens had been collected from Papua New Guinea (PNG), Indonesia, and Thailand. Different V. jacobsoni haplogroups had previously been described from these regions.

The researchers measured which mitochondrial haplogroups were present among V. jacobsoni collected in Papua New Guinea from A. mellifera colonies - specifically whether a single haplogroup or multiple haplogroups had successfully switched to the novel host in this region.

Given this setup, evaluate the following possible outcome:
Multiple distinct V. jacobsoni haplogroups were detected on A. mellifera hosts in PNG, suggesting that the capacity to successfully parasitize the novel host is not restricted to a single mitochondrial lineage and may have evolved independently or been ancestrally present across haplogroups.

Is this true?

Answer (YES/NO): NO